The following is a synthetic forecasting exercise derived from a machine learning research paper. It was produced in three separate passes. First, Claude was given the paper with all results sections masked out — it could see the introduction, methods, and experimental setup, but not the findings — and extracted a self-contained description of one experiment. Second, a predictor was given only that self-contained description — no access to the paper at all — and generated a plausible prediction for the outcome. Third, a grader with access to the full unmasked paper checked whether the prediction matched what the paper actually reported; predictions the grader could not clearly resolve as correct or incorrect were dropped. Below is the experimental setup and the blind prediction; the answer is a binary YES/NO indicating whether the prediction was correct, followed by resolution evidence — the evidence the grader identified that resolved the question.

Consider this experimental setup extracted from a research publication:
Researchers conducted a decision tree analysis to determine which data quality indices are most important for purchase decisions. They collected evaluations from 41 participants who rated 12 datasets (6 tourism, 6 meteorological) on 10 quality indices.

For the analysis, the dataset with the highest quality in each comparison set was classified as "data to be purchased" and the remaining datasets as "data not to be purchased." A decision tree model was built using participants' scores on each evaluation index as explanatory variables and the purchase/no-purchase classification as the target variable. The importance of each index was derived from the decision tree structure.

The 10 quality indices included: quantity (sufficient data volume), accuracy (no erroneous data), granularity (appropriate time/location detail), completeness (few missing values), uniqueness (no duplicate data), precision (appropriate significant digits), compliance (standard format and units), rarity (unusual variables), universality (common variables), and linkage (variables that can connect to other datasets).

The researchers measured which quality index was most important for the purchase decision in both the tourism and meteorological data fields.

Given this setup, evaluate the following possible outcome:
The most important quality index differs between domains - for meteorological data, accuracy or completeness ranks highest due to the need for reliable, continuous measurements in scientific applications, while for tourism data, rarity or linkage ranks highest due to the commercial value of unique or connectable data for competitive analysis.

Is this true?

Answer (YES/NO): NO